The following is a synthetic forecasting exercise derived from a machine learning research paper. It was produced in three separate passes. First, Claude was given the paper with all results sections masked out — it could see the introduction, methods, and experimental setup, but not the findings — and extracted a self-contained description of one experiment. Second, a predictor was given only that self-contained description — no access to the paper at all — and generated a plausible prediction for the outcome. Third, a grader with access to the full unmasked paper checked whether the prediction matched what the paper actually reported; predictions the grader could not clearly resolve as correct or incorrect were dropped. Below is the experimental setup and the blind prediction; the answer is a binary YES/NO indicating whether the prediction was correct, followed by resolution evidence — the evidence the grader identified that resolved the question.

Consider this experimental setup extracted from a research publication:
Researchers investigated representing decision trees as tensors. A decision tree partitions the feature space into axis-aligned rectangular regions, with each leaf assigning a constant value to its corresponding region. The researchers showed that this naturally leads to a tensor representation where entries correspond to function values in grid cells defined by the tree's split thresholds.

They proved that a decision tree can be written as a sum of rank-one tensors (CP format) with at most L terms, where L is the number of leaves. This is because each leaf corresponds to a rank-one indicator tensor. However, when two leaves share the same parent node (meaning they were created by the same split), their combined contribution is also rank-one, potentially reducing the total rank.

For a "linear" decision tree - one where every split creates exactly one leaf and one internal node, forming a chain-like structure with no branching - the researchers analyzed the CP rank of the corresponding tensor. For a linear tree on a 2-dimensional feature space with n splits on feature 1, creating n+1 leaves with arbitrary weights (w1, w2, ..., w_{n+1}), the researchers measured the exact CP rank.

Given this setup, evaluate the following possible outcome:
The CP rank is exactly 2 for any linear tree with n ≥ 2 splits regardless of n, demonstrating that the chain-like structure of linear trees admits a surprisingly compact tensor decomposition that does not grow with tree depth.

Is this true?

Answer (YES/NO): YES